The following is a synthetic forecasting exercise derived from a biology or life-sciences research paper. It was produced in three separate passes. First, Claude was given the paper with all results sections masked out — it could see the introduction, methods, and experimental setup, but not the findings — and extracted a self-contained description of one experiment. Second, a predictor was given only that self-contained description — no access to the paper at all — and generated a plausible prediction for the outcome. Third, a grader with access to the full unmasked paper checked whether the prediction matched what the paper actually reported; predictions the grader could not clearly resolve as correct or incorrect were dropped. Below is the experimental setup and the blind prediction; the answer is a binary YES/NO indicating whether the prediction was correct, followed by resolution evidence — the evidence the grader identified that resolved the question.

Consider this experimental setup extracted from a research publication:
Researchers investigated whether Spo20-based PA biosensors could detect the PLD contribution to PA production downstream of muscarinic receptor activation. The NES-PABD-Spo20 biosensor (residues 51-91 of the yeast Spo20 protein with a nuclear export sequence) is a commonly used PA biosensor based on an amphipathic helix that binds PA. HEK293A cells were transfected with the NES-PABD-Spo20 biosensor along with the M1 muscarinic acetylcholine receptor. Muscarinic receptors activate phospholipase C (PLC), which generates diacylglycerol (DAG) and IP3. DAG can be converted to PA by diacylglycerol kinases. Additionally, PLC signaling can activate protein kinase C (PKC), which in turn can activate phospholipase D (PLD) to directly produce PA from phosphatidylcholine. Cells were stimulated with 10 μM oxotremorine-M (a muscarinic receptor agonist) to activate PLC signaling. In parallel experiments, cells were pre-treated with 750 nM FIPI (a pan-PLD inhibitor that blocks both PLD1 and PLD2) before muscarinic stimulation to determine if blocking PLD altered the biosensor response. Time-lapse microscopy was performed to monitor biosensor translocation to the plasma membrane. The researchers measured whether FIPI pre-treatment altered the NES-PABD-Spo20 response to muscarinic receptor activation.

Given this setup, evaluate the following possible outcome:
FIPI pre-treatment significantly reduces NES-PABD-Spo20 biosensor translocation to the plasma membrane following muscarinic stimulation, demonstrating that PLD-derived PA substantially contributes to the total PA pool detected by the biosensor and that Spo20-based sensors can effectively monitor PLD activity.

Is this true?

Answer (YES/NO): NO